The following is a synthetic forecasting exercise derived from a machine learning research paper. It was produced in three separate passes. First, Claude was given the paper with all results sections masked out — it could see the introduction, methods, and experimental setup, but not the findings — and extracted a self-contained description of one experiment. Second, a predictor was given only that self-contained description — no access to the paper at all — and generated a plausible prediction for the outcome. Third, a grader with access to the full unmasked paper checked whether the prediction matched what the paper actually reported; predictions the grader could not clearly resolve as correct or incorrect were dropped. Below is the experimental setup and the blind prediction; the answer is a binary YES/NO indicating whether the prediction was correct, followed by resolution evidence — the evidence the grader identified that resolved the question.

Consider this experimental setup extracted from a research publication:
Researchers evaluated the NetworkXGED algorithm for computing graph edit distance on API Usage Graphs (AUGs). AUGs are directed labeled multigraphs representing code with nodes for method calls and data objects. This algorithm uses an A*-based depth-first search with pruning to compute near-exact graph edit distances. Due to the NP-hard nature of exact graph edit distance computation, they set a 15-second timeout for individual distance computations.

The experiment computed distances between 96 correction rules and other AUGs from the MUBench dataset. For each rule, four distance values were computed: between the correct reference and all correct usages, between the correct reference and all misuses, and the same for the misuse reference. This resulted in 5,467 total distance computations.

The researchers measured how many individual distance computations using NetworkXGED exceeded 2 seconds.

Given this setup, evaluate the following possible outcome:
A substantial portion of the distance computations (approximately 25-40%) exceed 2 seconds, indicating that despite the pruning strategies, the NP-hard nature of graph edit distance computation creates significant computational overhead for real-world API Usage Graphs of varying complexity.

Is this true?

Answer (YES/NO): YES